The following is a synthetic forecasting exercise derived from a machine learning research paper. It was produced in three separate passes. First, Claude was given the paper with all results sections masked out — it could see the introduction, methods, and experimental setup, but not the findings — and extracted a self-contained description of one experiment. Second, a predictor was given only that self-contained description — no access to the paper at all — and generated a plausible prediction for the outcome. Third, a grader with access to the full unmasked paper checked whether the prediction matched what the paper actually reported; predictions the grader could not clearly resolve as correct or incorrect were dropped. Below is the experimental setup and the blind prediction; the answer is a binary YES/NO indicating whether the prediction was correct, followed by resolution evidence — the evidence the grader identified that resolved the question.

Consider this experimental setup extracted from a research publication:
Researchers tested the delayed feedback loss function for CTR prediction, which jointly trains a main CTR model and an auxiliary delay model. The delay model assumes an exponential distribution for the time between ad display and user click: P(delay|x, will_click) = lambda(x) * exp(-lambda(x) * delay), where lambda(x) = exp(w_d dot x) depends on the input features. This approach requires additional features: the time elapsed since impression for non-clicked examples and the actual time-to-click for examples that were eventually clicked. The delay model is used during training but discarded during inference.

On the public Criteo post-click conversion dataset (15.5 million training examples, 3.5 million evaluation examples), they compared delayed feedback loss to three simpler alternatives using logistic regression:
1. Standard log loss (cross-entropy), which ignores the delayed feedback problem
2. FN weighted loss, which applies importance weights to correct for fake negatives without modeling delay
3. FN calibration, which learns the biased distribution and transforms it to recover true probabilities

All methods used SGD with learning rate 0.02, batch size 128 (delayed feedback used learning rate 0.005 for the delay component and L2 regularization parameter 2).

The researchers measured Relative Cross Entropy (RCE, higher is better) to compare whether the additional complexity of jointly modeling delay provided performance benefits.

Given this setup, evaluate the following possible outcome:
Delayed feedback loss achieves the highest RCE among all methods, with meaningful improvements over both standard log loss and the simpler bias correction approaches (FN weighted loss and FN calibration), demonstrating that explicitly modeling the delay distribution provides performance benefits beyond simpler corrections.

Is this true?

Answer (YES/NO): NO